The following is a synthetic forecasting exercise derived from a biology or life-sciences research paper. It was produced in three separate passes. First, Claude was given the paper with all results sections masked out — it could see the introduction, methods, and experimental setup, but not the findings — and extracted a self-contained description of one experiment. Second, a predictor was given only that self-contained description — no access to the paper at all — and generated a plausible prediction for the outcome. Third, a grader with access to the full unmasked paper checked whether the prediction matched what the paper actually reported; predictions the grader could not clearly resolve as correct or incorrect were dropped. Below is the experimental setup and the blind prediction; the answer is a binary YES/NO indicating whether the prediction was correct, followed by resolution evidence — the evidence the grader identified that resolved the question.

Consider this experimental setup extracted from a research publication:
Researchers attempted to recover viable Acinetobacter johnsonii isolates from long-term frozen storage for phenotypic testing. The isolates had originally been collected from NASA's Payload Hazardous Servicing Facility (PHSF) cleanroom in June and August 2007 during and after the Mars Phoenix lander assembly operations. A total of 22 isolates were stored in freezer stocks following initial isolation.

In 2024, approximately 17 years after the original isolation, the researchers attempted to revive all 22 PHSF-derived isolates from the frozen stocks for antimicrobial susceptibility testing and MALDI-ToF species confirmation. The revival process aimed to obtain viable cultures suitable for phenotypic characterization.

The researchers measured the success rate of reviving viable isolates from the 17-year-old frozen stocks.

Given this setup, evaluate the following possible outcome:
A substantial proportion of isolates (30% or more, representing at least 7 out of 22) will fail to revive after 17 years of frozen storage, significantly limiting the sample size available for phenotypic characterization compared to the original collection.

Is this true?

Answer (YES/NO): YES